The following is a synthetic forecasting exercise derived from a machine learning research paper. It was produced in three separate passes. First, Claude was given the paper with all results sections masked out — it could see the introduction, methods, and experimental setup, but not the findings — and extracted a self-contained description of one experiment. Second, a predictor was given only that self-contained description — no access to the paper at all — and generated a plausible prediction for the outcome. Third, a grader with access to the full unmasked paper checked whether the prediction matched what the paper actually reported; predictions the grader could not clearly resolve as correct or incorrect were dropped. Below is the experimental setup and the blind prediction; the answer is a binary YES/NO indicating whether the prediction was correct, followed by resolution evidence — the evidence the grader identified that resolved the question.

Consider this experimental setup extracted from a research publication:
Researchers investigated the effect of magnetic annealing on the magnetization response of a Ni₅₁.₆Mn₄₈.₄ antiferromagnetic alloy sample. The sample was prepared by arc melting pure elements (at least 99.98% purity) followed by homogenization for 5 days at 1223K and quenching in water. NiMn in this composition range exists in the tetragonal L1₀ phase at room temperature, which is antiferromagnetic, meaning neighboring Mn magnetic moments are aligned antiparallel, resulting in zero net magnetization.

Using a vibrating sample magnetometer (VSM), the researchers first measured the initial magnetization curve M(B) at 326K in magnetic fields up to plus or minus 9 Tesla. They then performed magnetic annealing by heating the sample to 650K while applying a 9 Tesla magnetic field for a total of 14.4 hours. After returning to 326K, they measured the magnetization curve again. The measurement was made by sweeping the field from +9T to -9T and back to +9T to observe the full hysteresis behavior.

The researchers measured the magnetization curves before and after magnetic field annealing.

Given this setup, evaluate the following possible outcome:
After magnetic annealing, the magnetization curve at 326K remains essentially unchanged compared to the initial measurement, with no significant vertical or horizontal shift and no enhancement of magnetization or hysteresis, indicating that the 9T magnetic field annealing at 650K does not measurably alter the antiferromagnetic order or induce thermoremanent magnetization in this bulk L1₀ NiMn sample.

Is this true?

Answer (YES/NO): NO